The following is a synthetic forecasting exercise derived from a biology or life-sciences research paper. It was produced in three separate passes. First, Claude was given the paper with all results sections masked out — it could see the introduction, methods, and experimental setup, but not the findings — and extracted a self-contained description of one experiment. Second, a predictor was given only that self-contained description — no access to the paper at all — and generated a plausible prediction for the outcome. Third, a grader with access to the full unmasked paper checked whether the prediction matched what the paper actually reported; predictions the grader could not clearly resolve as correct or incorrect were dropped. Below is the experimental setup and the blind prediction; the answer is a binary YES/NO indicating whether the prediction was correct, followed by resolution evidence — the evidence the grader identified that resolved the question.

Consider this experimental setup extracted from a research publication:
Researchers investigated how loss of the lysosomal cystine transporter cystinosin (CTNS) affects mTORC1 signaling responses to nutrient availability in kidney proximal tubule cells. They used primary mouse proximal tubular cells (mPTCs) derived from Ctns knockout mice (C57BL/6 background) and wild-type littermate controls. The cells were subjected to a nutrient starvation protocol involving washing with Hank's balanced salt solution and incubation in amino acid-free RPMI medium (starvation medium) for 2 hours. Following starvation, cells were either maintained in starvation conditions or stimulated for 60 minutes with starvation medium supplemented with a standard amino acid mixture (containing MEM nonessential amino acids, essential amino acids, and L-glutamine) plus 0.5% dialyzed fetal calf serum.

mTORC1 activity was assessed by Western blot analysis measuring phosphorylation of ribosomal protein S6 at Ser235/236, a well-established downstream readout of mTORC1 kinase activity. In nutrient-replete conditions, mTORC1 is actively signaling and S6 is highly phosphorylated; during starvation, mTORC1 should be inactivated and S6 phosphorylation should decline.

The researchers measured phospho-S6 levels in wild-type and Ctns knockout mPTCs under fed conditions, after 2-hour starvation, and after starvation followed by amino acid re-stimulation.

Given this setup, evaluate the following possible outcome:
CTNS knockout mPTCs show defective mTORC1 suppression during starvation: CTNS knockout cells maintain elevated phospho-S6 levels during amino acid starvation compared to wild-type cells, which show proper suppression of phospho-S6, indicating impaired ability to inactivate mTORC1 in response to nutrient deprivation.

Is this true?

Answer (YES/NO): YES